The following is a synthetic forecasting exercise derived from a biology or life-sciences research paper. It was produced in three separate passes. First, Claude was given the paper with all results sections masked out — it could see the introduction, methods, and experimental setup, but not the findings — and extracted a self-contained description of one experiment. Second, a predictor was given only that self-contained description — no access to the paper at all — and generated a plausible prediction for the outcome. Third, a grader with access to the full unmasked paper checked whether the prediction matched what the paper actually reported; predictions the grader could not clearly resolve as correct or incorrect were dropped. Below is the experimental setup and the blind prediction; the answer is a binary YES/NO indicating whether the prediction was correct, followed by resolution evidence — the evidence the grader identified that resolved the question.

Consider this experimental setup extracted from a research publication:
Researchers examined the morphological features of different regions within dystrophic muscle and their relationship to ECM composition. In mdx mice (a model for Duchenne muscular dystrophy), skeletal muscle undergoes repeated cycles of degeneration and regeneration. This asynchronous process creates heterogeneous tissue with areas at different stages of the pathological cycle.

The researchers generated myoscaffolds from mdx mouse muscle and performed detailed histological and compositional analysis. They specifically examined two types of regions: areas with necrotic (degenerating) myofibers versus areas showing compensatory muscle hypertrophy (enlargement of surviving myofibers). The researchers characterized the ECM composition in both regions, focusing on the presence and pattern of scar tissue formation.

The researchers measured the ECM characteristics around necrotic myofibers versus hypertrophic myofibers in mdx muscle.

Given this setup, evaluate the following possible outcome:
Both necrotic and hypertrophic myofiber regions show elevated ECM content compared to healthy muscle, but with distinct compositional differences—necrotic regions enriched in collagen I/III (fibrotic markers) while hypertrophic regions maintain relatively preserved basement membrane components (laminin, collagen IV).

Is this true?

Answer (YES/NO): NO